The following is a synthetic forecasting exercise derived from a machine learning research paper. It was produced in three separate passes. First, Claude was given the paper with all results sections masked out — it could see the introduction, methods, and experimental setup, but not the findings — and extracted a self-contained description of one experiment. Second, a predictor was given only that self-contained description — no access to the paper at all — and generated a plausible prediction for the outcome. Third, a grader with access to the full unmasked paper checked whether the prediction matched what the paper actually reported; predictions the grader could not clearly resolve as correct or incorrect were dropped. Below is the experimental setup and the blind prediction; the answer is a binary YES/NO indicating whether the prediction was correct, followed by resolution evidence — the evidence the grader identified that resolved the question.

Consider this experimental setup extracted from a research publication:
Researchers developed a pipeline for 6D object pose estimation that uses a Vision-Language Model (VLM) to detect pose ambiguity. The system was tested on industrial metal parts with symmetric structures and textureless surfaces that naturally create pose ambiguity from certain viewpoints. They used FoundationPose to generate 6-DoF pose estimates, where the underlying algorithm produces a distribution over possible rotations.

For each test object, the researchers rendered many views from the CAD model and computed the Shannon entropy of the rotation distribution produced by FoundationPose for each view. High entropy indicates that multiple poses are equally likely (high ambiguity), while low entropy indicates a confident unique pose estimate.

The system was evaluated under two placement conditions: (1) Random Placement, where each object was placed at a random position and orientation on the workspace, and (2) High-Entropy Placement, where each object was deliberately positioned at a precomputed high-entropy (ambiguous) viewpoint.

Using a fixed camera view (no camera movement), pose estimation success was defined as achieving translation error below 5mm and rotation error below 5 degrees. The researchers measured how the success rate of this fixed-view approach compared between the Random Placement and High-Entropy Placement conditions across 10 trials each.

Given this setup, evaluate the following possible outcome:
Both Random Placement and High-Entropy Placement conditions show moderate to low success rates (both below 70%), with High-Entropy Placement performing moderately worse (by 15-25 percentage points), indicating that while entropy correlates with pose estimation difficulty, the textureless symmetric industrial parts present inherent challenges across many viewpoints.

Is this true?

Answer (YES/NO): NO